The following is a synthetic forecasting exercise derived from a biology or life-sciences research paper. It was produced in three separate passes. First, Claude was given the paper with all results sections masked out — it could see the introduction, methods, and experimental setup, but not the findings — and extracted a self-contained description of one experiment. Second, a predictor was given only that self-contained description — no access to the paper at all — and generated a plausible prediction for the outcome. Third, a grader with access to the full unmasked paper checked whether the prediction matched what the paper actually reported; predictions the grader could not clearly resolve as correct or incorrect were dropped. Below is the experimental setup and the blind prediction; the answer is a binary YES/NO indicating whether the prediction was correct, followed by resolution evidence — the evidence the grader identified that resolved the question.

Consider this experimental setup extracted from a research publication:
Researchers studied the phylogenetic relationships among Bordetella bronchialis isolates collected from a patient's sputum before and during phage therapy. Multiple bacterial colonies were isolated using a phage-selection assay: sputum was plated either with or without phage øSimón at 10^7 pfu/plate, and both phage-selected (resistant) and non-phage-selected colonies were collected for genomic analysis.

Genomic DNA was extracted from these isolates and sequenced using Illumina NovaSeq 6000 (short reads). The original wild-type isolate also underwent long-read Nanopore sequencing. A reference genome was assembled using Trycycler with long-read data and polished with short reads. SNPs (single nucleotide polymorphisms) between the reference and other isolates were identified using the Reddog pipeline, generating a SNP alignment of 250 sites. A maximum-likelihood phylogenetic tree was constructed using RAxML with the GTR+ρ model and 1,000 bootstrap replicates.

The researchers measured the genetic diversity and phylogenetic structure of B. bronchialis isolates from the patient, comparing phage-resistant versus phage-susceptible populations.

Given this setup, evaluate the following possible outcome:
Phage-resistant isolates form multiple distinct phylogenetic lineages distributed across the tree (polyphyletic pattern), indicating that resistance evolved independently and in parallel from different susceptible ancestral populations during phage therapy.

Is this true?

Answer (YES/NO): NO